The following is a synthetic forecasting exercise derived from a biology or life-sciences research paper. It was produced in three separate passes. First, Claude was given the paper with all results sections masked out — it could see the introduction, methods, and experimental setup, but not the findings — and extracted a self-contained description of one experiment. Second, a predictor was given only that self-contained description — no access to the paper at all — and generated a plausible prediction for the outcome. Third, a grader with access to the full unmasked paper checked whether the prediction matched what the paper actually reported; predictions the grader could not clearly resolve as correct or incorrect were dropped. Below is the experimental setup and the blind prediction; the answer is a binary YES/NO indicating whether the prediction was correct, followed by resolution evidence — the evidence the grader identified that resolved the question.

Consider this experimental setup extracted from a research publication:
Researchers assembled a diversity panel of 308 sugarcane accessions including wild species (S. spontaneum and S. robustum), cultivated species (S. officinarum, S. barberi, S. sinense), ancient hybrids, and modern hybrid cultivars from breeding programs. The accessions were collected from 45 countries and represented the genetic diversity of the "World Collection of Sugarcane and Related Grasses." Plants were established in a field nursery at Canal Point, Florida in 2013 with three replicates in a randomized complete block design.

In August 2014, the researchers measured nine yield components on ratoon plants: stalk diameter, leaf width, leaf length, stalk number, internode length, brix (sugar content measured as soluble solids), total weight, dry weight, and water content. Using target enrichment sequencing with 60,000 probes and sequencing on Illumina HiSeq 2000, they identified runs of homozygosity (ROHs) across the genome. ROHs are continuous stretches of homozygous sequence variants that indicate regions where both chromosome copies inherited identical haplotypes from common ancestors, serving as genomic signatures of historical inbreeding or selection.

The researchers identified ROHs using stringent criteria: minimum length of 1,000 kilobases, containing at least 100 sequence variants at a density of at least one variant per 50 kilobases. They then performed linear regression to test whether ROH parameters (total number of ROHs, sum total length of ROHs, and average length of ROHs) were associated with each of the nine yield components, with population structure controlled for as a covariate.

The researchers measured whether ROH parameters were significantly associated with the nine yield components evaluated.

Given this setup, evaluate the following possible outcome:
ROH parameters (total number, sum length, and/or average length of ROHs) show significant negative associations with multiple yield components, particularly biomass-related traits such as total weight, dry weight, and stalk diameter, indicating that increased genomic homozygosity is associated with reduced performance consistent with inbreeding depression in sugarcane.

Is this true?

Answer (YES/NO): NO